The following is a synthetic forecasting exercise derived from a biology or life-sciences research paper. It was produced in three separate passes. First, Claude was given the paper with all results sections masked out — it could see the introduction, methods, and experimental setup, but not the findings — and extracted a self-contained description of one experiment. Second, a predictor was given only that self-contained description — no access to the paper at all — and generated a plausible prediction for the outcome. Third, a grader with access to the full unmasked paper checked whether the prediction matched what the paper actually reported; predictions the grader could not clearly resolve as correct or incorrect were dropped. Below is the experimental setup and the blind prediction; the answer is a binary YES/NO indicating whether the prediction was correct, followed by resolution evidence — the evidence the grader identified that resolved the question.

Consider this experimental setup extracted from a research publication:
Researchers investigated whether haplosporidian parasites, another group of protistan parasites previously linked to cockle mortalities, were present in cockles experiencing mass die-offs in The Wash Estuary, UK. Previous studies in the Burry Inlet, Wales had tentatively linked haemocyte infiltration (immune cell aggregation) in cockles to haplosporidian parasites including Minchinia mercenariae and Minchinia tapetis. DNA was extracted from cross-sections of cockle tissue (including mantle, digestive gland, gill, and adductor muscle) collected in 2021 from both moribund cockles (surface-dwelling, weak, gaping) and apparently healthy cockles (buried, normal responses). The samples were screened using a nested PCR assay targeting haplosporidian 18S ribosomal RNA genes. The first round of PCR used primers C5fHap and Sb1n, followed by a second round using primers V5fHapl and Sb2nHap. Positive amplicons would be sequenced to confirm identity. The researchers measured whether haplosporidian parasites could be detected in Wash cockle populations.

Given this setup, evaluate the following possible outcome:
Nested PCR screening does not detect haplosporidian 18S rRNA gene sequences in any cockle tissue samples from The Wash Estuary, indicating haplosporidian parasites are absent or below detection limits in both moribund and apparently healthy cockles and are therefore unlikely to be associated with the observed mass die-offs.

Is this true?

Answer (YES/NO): NO